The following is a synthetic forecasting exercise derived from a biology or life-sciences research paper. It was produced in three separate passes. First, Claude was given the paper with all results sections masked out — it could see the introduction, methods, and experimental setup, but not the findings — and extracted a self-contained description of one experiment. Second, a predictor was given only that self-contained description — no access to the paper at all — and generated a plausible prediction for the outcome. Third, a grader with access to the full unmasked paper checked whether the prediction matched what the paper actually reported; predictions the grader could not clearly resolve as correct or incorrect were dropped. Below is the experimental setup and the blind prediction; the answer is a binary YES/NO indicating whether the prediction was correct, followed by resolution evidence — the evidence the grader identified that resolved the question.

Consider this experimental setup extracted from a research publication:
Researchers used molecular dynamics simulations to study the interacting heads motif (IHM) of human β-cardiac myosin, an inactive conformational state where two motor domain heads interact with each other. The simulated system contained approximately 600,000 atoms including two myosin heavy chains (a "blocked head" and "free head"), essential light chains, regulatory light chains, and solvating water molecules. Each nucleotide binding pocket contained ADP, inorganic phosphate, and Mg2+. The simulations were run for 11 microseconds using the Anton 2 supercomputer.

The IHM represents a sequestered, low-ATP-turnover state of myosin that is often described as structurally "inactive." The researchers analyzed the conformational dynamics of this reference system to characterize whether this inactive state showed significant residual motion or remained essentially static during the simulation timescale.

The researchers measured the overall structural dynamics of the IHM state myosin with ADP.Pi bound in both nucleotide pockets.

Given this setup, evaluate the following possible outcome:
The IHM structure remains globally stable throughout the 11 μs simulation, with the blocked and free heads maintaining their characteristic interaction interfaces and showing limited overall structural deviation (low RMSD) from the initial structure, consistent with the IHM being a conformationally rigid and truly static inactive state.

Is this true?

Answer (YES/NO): NO